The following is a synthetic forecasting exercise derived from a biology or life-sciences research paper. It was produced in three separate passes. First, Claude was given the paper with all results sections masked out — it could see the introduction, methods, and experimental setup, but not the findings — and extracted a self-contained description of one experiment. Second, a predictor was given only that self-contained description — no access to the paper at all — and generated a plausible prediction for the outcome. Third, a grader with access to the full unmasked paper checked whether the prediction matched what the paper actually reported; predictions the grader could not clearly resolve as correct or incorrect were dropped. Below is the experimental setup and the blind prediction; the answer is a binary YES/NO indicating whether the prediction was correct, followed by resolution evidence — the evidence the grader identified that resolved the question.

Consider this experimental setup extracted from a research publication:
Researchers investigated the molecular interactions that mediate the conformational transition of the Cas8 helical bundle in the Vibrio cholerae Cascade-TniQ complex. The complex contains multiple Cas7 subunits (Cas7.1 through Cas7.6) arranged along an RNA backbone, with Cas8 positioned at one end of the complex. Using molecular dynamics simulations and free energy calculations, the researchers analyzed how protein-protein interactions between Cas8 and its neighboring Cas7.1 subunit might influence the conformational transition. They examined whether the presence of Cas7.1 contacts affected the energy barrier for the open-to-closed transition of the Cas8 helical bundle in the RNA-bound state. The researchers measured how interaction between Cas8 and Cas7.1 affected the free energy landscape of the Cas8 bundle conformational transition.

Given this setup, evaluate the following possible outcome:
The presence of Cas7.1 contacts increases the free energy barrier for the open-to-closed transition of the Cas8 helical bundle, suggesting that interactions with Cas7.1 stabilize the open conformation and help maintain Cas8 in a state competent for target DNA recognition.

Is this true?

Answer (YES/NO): NO